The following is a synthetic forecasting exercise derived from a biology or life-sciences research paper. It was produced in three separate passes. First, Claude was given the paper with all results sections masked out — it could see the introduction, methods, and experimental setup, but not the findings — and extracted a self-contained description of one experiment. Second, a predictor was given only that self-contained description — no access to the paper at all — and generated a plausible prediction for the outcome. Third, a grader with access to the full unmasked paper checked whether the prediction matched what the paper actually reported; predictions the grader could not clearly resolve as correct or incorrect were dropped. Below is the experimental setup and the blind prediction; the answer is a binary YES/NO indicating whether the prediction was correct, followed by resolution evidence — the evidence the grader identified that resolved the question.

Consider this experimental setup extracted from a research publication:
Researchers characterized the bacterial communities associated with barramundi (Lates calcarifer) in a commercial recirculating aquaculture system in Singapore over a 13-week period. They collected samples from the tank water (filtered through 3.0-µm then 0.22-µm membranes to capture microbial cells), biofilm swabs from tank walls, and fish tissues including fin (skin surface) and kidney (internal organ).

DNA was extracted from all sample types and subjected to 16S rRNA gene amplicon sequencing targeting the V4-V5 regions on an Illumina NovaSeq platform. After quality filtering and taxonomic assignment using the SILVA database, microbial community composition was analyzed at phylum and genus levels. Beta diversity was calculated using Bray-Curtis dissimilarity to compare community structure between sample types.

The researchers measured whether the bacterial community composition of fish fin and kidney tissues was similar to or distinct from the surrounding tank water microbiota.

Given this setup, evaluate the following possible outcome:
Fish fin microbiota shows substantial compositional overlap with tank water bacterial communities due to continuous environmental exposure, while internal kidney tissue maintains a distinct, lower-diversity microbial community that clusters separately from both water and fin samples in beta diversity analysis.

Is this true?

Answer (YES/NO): NO